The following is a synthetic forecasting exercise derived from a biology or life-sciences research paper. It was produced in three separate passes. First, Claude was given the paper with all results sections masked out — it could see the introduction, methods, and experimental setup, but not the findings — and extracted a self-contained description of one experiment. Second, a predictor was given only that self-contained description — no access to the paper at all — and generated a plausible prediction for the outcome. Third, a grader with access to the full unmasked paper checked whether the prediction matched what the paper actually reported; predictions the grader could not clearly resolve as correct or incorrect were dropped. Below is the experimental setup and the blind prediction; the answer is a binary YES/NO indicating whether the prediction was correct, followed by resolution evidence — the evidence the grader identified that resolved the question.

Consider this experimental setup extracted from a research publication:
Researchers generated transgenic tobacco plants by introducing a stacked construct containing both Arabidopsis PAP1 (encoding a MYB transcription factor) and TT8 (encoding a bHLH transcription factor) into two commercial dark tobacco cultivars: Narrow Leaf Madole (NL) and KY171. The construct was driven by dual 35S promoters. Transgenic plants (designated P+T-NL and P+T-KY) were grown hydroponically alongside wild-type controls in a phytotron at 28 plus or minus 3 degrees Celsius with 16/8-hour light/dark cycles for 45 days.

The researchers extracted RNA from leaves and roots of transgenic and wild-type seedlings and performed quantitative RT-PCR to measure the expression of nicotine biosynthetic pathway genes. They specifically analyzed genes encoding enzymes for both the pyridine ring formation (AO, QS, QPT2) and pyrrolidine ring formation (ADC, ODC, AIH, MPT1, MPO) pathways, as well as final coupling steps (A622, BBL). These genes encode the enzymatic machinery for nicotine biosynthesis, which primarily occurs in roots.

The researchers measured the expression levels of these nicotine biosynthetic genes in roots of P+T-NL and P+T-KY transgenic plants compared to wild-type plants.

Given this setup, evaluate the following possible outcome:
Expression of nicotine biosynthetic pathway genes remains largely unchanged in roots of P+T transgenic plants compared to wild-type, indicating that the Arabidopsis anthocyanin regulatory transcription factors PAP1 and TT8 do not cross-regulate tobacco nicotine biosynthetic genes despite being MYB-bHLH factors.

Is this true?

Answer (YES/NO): NO